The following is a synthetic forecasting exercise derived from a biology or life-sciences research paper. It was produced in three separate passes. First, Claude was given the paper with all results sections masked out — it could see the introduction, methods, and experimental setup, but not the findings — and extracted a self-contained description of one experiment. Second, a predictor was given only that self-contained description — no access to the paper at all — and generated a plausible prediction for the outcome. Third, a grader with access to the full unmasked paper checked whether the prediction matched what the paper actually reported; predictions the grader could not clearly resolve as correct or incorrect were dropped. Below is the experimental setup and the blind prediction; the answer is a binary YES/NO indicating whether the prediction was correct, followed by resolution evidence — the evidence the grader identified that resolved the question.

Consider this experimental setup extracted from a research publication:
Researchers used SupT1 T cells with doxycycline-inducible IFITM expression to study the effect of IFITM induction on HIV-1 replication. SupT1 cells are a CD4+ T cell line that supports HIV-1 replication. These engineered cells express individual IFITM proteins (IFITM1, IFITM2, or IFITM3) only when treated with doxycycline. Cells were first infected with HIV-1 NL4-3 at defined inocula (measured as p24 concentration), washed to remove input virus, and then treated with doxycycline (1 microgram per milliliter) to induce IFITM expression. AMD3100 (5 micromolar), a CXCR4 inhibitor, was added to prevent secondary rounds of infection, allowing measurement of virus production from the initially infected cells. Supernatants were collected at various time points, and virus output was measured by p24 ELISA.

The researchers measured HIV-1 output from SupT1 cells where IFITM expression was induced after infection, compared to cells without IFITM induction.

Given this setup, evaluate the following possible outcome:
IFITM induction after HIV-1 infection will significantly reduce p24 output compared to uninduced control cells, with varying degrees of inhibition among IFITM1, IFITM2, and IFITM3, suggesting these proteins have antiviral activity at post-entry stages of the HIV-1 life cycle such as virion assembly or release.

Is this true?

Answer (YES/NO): NO